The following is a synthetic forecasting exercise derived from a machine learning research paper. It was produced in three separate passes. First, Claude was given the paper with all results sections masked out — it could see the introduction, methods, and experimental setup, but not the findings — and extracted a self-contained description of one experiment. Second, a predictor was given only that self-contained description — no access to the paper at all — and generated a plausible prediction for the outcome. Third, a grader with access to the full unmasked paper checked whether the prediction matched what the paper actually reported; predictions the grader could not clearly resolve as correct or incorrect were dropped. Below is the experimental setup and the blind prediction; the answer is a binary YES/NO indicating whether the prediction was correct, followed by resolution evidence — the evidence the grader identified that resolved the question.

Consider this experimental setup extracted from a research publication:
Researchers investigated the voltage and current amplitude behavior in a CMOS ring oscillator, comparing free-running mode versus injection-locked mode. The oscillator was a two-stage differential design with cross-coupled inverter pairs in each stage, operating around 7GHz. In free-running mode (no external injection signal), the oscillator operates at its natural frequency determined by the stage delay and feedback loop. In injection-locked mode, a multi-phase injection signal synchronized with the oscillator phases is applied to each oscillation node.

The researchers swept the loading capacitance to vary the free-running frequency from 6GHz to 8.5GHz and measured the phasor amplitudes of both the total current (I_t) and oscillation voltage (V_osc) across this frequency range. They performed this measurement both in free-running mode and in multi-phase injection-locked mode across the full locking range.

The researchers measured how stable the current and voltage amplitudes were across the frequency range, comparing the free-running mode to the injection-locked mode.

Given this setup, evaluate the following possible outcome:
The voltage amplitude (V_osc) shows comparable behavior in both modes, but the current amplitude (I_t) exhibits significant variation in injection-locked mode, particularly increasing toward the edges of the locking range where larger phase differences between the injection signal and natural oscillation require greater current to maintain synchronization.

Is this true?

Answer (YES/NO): NO